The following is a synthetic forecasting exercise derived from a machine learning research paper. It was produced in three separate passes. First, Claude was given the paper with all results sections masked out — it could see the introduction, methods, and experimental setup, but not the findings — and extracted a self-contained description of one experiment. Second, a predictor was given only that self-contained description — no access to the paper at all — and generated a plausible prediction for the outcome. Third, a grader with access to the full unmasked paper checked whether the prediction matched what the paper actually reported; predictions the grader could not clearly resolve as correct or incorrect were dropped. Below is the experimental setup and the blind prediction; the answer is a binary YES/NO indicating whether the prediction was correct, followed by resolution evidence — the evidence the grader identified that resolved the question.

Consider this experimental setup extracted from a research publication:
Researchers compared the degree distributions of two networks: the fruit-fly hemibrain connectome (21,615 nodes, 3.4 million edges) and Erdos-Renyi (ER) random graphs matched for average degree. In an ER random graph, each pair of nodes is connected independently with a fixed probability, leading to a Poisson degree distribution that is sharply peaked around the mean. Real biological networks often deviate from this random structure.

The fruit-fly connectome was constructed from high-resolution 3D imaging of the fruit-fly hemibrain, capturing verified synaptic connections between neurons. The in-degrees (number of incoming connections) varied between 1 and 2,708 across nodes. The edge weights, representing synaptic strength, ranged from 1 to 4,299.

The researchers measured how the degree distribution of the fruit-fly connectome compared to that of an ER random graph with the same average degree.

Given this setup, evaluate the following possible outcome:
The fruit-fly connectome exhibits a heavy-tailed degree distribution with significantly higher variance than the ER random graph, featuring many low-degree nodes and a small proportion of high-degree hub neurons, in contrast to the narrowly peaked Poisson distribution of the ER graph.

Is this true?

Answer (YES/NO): YES